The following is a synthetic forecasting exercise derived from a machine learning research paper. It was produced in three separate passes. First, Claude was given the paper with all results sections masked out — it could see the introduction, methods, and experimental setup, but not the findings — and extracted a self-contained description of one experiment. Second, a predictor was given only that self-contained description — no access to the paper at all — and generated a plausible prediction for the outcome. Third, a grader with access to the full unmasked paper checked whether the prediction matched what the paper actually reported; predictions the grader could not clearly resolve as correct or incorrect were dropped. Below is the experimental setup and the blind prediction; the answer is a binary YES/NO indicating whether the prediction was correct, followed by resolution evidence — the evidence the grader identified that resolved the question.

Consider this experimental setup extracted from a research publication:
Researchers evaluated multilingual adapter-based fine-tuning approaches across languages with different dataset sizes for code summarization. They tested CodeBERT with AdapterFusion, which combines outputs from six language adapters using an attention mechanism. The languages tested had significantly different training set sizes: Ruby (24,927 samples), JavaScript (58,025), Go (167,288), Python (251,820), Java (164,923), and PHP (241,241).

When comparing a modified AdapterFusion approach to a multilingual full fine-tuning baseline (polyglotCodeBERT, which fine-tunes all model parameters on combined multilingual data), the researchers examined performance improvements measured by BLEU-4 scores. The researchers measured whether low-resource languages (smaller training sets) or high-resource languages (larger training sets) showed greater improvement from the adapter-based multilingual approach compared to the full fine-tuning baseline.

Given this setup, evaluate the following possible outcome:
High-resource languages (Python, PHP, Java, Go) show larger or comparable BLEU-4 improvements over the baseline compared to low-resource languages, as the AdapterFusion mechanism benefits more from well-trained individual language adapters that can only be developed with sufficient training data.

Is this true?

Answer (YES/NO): NO